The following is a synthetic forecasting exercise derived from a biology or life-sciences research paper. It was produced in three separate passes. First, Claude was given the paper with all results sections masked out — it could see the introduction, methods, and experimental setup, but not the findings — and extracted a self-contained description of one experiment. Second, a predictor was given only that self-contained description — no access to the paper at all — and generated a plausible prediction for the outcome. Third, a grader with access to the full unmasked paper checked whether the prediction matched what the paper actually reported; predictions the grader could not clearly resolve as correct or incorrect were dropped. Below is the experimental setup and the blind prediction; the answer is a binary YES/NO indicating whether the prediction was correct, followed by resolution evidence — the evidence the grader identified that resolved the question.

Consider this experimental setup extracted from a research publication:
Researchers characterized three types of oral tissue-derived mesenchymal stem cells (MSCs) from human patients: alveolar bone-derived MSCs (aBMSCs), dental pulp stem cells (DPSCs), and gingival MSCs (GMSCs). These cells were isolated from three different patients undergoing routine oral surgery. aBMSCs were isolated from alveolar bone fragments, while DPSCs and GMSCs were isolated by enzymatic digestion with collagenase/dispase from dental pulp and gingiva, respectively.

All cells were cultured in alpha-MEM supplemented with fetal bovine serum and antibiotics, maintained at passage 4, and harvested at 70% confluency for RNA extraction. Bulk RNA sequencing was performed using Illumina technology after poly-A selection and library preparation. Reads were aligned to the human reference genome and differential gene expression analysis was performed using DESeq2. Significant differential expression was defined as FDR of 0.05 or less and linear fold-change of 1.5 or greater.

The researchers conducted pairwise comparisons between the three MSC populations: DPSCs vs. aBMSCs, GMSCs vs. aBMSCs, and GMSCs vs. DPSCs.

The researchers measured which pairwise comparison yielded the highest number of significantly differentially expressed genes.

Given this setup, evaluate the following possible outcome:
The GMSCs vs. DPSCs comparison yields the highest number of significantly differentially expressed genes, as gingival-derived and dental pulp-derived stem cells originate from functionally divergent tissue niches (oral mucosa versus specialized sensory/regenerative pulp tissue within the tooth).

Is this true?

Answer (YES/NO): YES